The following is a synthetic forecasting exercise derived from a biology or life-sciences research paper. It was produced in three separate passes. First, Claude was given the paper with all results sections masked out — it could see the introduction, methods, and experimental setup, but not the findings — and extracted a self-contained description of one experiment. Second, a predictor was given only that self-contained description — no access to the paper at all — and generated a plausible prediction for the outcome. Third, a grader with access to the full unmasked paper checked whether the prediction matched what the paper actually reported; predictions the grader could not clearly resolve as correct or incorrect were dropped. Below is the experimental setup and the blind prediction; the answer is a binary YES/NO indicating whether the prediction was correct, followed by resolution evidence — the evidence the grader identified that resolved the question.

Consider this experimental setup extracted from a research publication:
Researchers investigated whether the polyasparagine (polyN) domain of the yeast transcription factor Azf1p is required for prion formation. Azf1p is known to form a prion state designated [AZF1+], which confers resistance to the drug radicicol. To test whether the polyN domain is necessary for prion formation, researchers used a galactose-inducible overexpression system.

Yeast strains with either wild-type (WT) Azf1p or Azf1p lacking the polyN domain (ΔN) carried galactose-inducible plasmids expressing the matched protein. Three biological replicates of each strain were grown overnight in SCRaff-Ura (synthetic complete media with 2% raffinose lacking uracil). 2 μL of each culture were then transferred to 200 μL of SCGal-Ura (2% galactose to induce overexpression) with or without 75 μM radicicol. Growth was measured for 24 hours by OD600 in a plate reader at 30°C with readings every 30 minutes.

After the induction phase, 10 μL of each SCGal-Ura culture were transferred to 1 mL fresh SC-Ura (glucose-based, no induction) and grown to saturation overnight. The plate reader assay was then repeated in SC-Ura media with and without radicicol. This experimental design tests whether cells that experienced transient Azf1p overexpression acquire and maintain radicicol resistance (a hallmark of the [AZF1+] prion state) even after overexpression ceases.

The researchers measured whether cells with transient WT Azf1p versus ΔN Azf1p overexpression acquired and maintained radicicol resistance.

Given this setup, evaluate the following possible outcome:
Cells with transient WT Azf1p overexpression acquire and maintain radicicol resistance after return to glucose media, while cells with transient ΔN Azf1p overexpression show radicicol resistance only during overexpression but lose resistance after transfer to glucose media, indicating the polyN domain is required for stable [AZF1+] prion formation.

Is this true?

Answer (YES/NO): NO